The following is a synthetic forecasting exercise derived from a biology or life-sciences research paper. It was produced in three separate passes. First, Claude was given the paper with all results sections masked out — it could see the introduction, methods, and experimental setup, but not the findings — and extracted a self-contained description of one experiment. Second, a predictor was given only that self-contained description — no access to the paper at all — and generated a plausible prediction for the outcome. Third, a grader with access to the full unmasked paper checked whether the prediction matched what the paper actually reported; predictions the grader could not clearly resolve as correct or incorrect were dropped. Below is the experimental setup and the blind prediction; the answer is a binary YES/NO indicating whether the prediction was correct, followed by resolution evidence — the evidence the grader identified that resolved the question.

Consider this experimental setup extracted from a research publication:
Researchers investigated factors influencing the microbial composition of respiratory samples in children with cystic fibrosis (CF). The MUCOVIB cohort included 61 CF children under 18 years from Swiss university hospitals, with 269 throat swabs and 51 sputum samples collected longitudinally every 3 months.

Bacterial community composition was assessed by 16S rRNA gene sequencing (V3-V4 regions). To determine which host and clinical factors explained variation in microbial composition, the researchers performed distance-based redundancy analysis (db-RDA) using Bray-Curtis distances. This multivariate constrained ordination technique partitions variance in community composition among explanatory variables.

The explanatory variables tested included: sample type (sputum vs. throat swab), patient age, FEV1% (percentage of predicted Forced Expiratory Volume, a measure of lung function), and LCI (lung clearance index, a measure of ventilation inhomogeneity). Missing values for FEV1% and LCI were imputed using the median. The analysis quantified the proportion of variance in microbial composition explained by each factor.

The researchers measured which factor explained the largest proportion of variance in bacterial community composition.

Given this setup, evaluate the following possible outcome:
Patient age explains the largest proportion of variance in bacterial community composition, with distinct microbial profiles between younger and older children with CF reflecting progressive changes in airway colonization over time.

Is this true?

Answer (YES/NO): NO